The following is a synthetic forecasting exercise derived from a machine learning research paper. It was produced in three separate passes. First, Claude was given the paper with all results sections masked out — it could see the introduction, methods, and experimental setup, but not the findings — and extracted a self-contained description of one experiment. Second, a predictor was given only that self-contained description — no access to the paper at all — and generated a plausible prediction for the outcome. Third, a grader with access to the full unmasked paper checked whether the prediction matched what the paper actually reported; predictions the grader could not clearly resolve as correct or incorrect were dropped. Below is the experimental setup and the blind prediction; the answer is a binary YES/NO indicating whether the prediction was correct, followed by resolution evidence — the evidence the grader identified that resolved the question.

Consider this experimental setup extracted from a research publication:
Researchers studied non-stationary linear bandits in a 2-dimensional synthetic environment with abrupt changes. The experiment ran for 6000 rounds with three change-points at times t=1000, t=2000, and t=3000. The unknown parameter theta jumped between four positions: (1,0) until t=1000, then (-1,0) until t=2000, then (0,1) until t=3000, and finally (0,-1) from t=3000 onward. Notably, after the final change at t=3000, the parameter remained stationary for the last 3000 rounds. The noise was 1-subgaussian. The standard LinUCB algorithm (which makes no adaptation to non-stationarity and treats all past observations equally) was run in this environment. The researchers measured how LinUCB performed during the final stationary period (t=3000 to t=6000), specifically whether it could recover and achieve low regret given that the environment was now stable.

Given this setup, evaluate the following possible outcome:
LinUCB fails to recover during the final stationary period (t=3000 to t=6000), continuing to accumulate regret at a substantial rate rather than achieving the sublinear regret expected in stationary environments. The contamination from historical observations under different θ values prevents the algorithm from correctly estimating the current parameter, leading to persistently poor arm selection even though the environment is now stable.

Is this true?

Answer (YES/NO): YES